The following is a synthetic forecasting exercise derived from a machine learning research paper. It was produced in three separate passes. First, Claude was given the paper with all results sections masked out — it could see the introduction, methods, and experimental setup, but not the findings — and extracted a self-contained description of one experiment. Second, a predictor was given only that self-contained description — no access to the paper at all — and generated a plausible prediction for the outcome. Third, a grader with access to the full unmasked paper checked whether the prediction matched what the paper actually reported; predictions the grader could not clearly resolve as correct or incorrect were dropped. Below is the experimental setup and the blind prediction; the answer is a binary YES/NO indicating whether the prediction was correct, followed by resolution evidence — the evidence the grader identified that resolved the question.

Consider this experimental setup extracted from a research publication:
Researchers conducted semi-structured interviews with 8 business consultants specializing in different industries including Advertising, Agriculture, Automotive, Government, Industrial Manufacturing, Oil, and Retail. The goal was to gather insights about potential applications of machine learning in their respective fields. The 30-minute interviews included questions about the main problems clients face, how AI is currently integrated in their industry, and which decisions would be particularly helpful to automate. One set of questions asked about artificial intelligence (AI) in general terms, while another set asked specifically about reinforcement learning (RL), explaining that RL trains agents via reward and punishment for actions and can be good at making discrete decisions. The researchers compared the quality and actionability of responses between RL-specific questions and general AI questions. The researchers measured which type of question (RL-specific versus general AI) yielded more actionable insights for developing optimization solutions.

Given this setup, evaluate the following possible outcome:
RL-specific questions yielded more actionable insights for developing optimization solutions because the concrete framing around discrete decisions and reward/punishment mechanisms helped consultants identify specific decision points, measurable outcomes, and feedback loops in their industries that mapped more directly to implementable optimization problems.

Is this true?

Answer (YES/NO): NO